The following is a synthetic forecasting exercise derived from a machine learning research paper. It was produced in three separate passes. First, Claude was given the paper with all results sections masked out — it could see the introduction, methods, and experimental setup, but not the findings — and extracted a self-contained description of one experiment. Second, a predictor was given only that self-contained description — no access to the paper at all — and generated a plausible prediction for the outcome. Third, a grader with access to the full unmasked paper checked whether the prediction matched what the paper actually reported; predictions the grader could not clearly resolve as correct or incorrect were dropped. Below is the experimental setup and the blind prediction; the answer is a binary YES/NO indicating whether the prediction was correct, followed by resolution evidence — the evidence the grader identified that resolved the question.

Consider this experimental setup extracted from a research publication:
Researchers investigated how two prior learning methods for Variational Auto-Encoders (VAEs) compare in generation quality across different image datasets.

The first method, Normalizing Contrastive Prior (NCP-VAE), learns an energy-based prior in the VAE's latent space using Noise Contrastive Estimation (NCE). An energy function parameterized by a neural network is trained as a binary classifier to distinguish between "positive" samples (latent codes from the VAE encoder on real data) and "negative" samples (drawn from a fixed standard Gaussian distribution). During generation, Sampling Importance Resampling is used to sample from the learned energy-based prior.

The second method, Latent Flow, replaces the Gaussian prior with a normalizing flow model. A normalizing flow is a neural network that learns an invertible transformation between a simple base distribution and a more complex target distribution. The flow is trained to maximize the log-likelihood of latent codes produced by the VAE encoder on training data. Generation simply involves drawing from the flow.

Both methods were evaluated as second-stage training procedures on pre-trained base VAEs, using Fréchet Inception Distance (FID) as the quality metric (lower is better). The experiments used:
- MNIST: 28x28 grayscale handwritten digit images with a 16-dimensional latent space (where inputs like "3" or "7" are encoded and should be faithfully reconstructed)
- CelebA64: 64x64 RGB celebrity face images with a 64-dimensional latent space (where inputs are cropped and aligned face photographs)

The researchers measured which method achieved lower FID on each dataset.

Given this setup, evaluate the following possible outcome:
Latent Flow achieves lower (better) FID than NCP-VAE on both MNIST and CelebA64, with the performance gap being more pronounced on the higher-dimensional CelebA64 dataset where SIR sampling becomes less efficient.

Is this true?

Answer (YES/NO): NO